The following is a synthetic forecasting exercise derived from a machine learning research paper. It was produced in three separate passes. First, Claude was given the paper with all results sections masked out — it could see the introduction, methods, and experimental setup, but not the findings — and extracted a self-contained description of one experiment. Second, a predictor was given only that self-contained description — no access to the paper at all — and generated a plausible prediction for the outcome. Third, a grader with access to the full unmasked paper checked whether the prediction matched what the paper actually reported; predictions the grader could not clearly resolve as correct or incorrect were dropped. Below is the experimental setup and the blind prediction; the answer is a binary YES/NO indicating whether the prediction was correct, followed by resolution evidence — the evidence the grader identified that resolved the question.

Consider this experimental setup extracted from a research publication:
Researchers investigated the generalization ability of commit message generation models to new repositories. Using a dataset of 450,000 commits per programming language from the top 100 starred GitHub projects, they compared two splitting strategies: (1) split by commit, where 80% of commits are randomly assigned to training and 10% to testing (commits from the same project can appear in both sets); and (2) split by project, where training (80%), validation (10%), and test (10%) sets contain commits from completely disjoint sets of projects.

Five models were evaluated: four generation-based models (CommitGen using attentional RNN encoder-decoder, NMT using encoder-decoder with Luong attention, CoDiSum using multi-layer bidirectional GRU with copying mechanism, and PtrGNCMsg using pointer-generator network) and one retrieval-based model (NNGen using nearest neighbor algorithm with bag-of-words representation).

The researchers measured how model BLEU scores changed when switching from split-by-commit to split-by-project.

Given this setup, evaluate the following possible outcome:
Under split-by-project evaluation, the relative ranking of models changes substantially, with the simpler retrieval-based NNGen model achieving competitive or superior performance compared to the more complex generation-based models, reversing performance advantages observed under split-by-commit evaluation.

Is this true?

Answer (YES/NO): NO